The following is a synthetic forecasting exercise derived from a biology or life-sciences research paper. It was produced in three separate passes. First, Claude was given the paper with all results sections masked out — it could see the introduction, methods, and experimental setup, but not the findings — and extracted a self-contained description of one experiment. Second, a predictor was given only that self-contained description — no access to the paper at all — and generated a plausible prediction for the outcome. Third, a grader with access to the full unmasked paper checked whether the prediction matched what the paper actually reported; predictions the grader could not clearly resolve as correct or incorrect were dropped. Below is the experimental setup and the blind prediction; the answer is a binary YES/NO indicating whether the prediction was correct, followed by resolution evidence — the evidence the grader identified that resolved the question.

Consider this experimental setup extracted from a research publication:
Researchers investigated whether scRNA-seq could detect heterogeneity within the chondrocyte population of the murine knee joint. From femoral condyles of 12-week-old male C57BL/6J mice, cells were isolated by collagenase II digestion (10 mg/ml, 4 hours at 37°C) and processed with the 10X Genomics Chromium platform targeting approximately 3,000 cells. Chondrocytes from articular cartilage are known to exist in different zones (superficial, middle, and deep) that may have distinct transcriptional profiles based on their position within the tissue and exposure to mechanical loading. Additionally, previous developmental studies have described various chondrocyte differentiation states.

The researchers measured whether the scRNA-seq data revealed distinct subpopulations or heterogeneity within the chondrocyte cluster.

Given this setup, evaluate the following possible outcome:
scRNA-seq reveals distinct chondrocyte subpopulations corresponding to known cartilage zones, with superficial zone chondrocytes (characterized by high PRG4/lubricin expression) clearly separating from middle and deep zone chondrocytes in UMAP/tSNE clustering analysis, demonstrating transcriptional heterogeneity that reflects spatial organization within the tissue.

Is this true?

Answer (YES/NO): NO